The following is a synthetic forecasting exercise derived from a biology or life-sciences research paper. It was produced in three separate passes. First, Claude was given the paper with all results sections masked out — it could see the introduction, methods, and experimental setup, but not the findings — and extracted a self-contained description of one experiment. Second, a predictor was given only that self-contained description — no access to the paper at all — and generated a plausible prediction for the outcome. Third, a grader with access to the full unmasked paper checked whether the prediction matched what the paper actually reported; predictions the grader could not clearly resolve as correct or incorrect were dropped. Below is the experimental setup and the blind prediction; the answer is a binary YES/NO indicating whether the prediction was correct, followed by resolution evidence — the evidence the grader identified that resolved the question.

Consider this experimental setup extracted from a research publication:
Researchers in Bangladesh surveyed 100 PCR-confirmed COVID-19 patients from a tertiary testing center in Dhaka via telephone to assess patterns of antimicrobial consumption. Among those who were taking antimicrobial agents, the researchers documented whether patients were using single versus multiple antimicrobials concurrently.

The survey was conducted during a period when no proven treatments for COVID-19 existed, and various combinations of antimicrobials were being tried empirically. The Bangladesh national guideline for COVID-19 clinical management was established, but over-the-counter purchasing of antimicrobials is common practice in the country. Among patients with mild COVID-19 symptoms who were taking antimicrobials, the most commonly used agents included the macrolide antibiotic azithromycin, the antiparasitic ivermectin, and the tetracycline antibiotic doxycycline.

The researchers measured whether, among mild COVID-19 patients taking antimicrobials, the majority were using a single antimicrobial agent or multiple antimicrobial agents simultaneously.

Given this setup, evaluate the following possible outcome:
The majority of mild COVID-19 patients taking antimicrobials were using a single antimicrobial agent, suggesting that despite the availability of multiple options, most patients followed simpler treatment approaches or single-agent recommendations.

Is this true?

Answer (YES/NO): NO